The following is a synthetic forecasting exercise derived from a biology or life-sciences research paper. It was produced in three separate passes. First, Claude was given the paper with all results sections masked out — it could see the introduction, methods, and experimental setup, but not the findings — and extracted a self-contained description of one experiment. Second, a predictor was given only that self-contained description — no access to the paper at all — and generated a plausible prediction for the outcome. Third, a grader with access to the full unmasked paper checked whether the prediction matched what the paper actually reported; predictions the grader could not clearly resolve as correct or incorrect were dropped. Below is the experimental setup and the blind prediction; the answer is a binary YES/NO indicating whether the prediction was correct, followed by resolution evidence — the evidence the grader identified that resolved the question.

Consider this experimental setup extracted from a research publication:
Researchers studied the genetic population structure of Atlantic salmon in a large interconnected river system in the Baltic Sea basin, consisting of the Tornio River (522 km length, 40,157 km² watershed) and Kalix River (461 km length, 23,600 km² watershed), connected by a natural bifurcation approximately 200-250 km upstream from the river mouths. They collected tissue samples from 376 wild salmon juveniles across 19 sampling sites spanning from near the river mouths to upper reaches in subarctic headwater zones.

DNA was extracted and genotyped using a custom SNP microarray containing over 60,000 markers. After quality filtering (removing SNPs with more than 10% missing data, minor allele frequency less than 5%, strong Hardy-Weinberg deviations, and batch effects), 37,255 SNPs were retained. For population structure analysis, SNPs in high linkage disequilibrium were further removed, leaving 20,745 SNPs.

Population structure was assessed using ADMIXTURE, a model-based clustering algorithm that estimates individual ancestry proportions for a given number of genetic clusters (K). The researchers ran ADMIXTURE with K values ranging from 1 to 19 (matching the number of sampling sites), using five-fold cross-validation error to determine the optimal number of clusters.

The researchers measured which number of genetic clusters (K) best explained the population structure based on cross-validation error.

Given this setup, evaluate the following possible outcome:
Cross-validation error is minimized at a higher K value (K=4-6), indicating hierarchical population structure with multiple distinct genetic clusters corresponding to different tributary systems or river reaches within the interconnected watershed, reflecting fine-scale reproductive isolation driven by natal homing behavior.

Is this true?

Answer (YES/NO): NO